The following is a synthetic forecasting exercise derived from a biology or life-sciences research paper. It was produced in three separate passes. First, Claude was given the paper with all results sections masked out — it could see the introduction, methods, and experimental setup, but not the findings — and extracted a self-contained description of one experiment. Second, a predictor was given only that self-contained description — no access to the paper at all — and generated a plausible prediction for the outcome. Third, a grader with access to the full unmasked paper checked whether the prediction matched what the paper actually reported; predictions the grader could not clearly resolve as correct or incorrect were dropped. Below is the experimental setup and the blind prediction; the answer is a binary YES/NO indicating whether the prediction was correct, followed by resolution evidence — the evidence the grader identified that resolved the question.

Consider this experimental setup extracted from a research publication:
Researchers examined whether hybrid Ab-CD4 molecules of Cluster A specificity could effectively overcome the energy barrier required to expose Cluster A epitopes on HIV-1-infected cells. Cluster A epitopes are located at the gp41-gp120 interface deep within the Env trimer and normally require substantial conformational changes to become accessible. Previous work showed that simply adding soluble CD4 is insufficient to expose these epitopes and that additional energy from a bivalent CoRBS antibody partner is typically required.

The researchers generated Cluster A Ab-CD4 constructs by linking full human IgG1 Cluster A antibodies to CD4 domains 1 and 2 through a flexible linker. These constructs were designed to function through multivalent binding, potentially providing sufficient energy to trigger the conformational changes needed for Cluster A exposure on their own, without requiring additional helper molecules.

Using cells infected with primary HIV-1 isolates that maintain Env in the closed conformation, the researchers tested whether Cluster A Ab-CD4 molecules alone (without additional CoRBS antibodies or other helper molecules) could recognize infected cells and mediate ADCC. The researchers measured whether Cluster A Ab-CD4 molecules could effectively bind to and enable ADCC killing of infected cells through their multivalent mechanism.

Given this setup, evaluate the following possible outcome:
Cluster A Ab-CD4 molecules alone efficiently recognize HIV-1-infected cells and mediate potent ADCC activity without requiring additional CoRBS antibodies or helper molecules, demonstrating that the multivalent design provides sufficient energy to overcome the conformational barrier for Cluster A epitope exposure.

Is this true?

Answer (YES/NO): YES